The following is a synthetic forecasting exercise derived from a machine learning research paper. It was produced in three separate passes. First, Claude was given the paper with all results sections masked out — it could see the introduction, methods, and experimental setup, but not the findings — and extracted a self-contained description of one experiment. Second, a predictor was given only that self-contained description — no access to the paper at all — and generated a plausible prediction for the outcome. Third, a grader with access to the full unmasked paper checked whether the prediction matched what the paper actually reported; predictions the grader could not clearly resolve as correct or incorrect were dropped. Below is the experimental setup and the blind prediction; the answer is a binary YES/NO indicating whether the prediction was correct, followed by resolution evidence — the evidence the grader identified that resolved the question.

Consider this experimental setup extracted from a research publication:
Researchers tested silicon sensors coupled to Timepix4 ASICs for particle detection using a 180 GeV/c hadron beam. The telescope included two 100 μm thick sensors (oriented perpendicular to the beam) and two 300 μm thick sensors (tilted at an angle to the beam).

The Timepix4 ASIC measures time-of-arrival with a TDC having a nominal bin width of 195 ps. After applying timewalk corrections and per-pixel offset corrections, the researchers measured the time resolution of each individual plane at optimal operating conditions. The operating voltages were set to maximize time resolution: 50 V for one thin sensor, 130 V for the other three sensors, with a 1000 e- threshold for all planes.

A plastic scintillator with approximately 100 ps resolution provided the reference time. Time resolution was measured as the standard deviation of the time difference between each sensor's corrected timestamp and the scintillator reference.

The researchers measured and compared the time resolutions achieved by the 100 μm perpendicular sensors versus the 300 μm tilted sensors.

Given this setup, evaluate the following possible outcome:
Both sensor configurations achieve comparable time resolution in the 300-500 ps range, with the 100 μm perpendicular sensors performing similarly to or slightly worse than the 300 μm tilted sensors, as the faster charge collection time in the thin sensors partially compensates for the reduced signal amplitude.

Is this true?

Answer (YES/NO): NO